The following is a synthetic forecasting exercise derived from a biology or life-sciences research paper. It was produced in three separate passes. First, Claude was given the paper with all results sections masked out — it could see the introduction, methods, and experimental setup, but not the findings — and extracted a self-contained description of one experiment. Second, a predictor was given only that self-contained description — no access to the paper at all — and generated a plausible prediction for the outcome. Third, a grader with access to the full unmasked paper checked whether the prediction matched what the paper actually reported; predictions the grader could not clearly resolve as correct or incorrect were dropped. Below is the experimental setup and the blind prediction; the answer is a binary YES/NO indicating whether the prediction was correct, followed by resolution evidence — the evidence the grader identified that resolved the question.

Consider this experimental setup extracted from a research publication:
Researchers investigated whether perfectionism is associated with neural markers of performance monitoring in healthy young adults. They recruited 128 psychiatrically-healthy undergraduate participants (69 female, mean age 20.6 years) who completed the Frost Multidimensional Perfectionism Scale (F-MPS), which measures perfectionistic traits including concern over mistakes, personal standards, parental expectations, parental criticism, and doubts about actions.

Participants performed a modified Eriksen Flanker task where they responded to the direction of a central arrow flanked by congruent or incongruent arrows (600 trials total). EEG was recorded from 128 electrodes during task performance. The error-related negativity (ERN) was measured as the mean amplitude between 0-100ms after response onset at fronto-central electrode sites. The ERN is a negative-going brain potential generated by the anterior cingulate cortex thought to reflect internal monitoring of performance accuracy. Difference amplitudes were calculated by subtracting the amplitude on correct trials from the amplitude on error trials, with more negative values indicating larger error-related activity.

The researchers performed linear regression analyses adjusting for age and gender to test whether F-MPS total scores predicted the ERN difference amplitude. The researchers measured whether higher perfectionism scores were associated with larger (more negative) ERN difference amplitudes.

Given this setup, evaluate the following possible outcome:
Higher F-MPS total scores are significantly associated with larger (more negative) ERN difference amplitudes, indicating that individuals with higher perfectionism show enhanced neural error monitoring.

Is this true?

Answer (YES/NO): NO